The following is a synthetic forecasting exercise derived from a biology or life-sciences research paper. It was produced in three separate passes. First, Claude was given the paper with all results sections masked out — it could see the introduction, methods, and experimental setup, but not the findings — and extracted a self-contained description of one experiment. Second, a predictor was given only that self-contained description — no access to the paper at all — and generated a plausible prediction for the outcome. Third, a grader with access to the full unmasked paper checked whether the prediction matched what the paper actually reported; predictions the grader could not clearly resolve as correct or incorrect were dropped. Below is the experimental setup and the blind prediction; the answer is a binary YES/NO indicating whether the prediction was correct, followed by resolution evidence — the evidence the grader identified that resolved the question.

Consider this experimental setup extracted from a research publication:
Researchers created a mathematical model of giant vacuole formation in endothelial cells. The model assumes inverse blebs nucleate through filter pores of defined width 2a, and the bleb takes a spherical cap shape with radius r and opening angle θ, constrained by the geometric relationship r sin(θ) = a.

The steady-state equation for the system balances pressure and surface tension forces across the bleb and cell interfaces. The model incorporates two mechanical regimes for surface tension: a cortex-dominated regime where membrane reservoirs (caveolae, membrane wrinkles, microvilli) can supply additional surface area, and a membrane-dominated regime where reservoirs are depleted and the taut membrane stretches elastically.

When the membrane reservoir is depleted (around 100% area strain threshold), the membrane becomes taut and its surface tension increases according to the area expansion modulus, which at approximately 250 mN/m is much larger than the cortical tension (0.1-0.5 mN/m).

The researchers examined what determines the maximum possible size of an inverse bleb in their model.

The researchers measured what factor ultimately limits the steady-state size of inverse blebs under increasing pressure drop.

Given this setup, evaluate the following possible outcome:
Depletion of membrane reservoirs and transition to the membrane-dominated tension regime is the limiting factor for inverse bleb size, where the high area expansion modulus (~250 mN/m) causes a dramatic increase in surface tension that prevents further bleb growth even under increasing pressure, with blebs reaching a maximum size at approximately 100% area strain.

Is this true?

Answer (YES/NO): YES